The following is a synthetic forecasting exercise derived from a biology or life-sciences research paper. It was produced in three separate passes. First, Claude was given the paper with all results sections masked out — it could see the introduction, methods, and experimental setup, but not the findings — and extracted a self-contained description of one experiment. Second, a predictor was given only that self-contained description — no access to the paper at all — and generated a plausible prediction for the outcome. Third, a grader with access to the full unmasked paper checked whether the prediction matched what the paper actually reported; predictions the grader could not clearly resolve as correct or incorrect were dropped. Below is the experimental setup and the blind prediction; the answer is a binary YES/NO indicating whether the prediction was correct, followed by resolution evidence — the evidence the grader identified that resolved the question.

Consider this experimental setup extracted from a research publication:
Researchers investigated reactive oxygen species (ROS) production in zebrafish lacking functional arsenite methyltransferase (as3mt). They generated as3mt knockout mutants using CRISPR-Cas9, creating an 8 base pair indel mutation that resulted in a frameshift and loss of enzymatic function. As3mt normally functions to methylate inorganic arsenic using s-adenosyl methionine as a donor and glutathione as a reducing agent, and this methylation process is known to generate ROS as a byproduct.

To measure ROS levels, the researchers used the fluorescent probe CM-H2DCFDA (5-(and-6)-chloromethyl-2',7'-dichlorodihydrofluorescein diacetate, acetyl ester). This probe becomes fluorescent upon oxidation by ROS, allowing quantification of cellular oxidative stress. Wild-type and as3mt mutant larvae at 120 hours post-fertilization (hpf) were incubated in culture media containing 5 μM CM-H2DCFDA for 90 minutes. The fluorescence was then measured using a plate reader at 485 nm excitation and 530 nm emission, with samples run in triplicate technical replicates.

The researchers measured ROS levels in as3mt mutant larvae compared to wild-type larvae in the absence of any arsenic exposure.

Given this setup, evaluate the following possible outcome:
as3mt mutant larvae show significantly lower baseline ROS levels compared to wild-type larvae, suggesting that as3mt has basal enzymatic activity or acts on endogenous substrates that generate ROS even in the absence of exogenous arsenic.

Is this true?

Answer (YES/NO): YES